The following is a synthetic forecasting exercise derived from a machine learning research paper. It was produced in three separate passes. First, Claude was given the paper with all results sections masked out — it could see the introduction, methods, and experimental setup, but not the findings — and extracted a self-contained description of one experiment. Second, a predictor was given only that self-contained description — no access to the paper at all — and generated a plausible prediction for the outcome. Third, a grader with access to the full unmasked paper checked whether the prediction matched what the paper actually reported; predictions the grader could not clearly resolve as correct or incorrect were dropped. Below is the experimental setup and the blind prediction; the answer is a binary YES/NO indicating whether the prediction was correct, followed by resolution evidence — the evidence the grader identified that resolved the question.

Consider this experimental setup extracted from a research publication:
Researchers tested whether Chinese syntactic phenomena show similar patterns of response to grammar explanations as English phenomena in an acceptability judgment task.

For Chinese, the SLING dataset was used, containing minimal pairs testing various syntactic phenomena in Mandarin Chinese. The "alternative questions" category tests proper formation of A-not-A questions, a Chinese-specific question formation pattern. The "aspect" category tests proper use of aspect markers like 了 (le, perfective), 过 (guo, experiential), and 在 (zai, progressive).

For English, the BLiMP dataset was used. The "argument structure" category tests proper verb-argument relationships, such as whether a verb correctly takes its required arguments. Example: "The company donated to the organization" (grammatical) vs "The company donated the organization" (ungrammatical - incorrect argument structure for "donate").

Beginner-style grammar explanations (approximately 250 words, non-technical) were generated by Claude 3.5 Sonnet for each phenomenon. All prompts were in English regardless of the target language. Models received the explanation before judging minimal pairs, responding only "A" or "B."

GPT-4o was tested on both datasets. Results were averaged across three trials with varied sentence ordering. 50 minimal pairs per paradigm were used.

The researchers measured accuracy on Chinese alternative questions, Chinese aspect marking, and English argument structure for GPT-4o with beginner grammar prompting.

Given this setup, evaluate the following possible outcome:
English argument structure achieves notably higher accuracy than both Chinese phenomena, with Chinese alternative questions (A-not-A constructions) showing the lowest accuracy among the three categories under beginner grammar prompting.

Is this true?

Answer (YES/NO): NO